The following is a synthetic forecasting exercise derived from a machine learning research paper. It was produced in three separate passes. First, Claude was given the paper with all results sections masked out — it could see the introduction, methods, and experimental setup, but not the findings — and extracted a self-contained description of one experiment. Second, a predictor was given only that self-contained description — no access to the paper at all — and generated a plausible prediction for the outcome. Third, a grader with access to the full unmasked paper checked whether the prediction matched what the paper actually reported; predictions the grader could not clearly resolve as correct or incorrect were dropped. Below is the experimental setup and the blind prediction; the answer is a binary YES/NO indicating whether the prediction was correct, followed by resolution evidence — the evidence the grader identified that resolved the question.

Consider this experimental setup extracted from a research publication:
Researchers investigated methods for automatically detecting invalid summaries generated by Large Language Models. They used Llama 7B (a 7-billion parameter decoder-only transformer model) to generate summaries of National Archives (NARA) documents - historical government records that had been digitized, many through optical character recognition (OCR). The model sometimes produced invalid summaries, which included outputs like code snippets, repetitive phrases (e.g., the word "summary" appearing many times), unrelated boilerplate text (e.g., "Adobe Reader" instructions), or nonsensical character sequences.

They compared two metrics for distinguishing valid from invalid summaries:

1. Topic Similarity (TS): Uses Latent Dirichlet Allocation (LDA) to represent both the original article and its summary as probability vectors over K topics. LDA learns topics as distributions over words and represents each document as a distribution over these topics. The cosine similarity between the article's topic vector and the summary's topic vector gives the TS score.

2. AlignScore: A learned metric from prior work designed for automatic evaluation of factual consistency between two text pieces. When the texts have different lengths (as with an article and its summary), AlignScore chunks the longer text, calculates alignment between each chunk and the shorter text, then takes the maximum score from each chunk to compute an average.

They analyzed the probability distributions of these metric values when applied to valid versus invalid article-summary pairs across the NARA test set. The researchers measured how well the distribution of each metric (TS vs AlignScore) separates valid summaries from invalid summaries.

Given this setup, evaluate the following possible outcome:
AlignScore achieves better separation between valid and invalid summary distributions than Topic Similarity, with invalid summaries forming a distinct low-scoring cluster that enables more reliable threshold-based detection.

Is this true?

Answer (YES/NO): NO